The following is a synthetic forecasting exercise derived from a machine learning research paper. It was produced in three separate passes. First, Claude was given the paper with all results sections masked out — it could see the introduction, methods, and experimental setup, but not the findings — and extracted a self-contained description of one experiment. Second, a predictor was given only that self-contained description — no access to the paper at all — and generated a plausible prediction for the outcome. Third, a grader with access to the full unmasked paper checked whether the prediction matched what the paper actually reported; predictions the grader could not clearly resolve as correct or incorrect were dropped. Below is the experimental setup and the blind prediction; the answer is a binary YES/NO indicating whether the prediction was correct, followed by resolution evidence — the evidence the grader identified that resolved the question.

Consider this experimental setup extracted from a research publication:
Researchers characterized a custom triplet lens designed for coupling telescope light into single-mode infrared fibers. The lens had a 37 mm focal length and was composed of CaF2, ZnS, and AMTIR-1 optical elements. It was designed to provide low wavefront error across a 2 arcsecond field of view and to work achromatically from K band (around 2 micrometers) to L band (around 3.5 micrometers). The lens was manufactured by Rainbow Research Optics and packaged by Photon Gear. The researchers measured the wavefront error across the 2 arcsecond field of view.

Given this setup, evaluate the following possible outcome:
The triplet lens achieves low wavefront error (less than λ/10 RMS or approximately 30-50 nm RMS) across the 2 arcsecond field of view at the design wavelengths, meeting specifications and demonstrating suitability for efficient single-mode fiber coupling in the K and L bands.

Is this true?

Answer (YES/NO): YES